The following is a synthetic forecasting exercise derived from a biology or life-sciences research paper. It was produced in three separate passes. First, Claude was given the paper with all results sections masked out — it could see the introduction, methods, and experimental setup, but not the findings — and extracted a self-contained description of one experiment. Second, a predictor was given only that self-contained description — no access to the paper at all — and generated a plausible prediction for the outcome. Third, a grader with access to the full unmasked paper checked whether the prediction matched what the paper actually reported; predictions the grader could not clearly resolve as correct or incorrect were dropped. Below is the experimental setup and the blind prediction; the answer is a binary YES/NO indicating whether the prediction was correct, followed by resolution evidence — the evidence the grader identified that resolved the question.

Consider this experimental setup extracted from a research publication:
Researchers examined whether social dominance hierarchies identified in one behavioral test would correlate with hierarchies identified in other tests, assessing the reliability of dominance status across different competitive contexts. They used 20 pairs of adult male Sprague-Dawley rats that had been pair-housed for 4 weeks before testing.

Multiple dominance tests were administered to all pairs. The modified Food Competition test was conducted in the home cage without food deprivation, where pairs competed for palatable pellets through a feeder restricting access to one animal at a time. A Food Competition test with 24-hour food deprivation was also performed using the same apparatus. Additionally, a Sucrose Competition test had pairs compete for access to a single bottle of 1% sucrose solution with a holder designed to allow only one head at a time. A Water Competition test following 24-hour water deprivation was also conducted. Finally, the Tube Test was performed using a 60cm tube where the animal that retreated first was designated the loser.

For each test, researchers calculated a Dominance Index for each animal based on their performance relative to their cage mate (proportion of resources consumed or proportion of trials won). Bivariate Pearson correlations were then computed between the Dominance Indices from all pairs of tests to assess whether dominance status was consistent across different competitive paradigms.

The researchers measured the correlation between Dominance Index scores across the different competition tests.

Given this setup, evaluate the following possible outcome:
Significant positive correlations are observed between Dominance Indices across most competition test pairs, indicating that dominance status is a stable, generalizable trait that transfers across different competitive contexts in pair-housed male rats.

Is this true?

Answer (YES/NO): YES